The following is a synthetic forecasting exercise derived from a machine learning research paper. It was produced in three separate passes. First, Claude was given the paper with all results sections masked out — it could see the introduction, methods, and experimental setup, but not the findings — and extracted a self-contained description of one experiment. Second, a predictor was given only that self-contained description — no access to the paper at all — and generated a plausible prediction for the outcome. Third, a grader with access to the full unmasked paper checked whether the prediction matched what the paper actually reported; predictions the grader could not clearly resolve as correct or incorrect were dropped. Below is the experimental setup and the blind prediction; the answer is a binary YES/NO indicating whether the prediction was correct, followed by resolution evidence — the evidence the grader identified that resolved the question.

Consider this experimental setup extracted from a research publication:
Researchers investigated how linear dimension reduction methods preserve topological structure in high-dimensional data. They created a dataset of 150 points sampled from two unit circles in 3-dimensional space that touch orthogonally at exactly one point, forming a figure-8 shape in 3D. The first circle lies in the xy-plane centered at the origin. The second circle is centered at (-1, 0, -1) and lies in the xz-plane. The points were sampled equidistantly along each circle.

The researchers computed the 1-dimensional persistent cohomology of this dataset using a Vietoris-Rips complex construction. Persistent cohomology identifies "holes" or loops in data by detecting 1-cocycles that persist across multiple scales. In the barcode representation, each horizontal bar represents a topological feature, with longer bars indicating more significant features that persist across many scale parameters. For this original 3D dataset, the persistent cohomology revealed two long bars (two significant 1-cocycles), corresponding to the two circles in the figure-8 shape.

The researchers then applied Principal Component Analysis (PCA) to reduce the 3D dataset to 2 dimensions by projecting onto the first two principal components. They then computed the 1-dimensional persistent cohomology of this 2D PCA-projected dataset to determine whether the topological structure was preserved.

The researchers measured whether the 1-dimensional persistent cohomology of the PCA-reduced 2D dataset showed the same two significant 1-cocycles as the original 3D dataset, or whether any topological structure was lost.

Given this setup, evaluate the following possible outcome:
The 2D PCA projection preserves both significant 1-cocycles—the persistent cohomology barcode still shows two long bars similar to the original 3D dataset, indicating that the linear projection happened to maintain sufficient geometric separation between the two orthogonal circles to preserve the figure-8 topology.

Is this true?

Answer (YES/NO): NO